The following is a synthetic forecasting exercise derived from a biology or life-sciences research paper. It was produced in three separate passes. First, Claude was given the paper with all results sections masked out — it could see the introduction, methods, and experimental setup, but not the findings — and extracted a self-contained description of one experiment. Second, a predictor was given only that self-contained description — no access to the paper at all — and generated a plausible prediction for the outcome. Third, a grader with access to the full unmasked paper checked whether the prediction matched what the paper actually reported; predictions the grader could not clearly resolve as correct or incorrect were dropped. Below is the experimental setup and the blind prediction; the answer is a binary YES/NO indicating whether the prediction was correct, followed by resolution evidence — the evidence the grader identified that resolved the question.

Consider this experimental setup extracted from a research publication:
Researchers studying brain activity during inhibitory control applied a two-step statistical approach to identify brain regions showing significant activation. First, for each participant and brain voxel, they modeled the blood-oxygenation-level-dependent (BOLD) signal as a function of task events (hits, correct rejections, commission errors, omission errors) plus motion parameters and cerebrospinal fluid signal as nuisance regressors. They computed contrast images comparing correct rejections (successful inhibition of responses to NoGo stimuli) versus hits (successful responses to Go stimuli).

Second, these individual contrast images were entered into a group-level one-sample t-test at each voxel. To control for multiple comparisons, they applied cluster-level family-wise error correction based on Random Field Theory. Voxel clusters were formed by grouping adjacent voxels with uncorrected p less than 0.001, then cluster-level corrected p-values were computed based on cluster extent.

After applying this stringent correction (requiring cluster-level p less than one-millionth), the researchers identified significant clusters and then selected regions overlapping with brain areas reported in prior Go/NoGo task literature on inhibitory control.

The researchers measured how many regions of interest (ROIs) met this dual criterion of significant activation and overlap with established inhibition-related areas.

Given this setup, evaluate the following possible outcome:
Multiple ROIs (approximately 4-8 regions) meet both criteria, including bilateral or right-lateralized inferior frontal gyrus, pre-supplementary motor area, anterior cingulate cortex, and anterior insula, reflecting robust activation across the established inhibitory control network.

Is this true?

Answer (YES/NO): NO